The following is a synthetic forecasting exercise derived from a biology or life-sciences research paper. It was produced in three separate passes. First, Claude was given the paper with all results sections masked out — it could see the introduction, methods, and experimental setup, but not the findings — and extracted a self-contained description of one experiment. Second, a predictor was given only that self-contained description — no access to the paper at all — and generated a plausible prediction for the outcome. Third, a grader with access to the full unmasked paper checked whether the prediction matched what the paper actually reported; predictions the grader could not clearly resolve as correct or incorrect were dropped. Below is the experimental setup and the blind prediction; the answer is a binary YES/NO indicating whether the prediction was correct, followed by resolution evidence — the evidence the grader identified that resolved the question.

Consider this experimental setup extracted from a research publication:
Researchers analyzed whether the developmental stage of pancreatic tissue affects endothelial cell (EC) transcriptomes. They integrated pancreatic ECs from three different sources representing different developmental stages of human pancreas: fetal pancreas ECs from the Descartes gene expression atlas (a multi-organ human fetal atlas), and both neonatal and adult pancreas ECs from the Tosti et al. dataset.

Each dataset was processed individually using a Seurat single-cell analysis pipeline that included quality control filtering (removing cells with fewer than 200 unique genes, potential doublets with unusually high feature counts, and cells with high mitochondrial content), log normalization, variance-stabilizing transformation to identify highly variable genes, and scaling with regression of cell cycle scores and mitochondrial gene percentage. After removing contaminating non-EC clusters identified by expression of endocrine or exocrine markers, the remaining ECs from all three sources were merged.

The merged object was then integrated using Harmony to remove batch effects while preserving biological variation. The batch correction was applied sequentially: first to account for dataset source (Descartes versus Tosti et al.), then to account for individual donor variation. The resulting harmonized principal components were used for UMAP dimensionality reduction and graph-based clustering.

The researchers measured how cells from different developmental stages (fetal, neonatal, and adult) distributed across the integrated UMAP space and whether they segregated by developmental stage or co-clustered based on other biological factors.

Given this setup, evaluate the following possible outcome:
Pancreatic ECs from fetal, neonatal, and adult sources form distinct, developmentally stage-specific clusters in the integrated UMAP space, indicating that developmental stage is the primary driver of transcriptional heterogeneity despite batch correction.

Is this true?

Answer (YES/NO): NO